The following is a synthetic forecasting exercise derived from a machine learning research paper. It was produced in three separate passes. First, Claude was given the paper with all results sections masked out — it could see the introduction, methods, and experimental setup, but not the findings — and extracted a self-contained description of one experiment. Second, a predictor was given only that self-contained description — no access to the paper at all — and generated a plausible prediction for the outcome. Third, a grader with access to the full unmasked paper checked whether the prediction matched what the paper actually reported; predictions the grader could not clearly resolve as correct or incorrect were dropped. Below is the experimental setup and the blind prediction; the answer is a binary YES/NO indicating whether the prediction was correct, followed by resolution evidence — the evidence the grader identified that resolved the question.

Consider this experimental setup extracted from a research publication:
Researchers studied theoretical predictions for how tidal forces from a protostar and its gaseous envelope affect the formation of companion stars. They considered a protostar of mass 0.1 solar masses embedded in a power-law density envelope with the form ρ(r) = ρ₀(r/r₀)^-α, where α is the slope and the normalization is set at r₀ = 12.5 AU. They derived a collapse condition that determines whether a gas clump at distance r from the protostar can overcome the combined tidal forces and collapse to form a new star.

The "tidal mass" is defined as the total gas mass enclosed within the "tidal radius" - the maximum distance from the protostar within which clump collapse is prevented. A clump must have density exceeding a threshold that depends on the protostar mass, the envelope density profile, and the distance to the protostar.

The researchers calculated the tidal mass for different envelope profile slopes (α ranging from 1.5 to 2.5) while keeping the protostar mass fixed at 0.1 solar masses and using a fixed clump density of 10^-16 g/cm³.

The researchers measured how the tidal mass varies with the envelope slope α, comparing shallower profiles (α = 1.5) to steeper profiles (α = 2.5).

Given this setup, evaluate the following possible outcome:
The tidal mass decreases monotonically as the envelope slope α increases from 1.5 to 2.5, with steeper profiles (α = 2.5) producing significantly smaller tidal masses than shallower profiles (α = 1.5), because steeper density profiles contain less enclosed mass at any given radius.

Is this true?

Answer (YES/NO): YES